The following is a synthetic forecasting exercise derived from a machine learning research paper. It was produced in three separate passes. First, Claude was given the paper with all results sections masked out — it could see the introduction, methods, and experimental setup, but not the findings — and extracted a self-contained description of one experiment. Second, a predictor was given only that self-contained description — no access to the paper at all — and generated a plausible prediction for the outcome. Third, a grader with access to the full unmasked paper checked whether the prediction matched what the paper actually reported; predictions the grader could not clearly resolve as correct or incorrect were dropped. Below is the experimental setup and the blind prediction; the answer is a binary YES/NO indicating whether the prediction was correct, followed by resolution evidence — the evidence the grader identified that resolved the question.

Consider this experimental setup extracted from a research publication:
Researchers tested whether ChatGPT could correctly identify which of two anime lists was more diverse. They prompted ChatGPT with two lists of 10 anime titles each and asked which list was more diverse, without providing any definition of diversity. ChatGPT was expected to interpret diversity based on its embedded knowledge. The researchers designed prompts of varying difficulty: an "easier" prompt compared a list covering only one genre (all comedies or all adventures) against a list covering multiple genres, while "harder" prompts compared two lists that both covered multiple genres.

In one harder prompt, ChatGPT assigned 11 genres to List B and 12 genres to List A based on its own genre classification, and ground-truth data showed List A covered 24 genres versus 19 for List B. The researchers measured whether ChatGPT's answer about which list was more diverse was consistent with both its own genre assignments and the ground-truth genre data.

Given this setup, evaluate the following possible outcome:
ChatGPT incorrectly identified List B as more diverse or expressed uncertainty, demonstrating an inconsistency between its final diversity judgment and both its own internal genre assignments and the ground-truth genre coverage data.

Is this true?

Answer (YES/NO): YES